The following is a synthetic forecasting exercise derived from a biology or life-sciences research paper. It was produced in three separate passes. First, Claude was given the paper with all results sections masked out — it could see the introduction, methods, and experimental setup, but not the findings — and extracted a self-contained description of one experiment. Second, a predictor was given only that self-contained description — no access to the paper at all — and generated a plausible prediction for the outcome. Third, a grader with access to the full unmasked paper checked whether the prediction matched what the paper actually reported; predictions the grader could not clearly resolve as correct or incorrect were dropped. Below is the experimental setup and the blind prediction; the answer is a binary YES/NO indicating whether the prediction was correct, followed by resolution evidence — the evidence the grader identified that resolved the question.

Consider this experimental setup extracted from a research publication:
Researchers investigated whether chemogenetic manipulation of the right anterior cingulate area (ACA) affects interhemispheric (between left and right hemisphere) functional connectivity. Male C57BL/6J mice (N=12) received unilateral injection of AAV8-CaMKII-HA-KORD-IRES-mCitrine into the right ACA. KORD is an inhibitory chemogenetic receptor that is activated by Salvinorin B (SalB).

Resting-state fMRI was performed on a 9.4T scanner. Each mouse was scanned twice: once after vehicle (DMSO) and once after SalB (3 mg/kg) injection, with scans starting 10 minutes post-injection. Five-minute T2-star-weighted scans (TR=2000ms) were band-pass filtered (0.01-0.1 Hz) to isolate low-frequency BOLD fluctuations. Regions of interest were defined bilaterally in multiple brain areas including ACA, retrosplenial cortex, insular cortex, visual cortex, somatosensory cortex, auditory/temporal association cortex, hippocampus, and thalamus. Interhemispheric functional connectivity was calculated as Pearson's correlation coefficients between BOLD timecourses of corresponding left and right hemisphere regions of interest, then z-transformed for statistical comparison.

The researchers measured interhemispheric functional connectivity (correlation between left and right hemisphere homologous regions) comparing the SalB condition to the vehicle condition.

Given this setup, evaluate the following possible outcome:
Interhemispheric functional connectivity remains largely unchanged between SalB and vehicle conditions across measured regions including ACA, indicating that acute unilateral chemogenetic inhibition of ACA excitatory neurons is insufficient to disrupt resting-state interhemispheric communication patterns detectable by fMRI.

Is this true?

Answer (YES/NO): NO